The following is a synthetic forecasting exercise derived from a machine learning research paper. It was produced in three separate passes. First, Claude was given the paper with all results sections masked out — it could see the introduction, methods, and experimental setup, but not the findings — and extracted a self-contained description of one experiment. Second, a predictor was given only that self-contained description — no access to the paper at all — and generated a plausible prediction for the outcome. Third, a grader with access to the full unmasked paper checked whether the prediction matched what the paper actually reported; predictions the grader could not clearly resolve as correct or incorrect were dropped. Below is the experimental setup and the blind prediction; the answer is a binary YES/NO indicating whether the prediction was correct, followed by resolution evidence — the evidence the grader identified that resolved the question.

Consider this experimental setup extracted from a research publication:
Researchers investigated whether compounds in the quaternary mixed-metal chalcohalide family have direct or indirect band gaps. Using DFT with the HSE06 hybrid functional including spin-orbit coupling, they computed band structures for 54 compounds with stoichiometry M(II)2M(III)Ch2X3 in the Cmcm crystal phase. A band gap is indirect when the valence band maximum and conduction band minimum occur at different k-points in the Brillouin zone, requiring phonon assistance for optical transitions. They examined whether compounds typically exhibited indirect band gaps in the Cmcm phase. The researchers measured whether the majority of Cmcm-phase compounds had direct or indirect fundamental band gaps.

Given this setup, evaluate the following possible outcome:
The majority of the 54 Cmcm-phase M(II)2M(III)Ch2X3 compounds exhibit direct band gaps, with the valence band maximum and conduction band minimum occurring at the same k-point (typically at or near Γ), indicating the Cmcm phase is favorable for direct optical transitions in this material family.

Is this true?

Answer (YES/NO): NO